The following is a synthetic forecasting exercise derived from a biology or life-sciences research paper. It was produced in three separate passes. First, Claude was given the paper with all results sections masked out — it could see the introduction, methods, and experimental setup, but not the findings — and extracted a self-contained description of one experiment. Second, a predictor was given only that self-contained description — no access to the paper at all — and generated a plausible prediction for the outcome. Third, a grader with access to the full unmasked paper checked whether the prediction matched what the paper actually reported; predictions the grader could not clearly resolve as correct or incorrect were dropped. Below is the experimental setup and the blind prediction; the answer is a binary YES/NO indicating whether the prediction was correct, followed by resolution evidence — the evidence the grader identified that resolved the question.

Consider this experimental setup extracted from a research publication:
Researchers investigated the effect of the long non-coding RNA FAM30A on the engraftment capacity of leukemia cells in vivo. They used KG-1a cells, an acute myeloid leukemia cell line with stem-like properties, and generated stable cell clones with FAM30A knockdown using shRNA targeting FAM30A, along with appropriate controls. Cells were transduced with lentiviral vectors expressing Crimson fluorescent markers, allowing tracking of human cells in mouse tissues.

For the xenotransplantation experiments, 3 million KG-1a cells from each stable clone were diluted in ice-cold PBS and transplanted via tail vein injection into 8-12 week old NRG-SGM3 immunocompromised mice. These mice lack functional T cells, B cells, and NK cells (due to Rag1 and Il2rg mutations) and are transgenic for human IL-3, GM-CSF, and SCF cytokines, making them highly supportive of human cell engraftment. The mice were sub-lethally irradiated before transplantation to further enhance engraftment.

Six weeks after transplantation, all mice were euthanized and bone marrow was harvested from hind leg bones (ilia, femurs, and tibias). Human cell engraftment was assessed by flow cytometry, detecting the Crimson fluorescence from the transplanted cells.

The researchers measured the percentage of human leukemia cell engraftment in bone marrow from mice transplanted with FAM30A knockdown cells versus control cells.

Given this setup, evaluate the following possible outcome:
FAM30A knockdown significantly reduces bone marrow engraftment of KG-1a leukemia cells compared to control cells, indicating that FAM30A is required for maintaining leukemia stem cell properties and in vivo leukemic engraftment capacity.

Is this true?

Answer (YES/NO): YES